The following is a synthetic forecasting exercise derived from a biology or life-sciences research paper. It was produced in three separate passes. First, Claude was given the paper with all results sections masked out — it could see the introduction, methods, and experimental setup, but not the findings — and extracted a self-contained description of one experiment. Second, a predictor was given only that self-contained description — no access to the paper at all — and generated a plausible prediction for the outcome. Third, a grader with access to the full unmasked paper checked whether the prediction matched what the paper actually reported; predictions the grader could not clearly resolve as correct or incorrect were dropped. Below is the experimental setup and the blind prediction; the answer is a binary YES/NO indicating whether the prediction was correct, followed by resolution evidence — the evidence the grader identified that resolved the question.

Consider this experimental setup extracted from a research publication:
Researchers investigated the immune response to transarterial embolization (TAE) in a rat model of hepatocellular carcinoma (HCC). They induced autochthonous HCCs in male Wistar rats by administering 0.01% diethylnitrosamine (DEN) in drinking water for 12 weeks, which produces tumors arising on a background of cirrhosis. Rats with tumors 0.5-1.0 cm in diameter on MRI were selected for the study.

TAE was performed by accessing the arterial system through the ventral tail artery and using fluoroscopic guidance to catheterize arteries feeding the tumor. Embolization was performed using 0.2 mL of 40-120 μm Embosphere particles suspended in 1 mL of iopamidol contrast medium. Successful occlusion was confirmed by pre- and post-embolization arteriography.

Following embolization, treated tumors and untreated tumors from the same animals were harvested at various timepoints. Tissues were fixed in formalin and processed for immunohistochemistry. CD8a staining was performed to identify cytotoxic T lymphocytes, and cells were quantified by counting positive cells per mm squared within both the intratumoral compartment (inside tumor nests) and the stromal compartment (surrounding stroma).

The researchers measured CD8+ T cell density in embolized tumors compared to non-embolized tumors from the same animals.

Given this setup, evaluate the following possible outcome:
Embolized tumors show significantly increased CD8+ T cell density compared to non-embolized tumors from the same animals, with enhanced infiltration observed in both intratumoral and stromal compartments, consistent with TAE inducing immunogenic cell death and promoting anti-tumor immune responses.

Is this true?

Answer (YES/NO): YES